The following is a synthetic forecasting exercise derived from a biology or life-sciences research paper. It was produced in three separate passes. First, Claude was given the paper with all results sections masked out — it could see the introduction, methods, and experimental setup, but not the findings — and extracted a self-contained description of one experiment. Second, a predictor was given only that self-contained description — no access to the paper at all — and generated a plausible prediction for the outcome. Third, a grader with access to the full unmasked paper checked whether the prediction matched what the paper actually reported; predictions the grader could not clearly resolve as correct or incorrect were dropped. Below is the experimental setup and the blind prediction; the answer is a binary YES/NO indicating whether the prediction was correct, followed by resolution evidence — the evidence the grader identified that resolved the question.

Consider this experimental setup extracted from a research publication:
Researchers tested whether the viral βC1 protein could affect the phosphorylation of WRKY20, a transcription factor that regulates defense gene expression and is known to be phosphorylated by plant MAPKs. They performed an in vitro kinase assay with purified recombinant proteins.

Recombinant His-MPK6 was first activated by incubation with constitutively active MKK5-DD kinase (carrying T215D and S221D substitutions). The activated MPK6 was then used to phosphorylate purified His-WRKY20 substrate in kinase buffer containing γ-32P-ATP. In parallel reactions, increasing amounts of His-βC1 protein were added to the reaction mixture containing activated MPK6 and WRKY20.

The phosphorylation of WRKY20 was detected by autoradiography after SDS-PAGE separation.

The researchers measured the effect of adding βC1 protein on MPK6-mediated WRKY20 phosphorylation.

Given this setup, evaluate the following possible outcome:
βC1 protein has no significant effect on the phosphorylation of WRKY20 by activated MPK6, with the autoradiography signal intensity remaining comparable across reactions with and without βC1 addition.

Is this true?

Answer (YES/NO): NO